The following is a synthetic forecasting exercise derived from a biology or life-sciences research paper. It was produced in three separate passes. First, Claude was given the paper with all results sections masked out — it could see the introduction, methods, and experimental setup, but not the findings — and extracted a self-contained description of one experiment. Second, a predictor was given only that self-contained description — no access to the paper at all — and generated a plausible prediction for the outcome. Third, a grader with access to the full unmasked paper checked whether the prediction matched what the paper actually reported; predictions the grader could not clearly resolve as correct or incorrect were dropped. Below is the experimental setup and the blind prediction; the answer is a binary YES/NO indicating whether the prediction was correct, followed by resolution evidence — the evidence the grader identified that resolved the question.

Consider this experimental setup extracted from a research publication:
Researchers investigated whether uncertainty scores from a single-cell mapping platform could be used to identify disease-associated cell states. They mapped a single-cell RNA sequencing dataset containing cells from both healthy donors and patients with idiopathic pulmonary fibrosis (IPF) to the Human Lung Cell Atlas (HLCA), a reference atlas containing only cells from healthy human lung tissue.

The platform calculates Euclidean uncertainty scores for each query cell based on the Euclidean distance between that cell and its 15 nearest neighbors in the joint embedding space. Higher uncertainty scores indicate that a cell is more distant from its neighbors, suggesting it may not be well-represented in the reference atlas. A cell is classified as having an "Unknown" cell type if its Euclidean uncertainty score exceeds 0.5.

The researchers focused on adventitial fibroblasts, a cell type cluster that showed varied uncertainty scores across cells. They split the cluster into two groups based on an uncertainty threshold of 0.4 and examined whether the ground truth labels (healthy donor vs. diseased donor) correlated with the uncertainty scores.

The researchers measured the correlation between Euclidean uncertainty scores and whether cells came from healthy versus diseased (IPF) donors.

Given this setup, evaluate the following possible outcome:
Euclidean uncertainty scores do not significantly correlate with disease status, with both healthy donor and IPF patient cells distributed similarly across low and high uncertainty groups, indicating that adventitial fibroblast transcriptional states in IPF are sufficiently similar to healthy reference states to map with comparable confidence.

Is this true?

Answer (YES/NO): NO